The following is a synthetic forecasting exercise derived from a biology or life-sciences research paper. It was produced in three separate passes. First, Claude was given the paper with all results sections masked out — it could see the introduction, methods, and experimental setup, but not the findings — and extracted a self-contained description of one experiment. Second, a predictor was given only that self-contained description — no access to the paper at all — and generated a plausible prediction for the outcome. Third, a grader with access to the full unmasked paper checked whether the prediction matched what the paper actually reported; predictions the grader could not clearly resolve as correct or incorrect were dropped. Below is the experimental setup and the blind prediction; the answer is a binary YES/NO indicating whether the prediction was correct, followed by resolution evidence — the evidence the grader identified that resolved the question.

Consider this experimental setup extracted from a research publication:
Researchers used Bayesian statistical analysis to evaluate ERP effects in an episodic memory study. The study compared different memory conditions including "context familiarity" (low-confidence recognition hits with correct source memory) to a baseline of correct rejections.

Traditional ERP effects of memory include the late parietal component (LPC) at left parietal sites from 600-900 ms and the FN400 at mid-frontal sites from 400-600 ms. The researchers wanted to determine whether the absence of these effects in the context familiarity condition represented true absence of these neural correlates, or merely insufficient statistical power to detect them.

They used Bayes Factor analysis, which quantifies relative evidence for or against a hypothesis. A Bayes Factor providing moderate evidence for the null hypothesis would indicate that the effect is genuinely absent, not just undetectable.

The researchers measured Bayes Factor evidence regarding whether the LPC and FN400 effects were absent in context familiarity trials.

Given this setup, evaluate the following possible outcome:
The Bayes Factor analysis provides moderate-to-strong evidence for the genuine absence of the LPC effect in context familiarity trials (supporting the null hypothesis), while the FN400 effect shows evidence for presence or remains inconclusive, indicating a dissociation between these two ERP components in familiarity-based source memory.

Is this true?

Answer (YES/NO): NO